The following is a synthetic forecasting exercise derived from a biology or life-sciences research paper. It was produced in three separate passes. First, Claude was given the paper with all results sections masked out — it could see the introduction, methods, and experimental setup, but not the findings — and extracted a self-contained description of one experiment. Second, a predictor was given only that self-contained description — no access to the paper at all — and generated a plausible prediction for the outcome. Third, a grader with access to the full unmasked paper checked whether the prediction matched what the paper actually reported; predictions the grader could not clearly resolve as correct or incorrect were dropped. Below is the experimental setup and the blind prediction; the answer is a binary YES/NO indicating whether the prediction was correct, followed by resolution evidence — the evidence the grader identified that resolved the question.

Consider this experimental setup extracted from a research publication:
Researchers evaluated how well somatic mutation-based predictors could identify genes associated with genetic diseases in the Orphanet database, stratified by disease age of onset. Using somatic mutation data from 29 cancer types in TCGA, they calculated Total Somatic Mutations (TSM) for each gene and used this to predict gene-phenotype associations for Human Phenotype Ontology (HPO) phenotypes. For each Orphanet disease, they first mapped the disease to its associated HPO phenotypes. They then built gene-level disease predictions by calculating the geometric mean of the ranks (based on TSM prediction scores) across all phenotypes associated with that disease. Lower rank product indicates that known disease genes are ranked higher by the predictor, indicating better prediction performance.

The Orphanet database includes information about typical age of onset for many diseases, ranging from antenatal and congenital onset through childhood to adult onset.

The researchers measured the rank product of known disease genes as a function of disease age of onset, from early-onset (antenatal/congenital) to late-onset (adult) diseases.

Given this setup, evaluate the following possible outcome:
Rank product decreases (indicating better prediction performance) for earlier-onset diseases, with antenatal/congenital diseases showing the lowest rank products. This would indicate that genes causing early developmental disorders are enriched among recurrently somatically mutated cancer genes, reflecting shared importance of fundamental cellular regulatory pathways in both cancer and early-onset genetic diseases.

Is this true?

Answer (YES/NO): YES